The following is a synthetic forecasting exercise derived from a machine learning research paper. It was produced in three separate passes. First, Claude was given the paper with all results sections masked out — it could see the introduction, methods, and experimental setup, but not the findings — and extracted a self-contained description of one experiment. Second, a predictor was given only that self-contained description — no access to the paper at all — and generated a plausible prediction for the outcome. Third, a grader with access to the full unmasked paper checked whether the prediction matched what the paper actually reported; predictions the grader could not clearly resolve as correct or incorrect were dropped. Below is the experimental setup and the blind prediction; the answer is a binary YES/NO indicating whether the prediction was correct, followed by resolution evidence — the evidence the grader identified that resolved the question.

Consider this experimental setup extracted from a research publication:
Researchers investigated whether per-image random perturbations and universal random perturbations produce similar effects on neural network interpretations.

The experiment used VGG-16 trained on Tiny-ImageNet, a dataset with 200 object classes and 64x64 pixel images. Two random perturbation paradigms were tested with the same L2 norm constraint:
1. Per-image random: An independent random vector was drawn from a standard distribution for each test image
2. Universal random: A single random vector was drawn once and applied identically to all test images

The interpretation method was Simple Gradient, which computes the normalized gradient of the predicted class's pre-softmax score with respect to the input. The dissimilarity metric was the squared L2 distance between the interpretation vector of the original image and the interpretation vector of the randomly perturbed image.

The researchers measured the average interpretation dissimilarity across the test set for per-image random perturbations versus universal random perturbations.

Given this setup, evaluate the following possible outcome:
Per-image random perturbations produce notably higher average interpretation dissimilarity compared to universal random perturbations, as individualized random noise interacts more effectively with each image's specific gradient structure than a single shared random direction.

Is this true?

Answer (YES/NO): NO